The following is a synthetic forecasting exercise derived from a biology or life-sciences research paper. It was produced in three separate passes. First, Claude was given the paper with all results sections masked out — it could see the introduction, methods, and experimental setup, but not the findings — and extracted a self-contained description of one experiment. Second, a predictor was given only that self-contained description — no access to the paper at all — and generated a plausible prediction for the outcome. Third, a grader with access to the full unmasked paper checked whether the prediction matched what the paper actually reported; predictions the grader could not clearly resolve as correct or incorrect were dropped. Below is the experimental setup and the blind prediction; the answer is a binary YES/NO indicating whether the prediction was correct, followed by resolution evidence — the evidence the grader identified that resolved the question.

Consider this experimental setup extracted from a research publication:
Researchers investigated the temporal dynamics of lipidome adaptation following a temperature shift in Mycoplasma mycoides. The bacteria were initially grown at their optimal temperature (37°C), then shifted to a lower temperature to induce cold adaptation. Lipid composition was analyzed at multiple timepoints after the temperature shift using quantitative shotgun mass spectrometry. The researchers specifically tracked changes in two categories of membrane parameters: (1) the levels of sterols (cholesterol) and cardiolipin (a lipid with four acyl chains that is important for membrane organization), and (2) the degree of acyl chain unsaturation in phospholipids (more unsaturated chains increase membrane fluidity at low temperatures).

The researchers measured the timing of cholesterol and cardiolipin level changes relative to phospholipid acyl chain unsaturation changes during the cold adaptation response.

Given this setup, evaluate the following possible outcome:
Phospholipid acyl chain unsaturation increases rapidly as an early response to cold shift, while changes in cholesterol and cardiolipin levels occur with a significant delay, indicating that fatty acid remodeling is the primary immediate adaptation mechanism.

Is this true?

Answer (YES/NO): NO